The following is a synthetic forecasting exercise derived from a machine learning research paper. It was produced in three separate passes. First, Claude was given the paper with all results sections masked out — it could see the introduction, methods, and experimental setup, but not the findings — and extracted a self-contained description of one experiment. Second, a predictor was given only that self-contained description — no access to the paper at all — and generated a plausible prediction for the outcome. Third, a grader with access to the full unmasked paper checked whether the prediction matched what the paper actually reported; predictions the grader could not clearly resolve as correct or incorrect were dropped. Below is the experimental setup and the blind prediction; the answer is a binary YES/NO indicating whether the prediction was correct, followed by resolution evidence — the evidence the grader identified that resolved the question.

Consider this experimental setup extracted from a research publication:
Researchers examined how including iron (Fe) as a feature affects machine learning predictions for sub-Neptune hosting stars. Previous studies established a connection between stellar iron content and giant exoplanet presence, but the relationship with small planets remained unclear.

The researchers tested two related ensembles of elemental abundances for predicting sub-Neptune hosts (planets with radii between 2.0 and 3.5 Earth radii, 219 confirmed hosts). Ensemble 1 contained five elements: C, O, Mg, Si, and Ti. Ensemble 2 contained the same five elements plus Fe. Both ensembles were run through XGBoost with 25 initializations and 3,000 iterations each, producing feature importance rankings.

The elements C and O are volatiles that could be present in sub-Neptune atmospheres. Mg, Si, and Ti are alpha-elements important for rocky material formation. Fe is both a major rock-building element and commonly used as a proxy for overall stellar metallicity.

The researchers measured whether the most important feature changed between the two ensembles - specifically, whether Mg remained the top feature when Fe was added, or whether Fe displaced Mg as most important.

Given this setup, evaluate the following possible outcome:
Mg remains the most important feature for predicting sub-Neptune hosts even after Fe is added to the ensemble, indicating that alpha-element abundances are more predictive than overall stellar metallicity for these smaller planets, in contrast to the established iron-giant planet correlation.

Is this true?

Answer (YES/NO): NO